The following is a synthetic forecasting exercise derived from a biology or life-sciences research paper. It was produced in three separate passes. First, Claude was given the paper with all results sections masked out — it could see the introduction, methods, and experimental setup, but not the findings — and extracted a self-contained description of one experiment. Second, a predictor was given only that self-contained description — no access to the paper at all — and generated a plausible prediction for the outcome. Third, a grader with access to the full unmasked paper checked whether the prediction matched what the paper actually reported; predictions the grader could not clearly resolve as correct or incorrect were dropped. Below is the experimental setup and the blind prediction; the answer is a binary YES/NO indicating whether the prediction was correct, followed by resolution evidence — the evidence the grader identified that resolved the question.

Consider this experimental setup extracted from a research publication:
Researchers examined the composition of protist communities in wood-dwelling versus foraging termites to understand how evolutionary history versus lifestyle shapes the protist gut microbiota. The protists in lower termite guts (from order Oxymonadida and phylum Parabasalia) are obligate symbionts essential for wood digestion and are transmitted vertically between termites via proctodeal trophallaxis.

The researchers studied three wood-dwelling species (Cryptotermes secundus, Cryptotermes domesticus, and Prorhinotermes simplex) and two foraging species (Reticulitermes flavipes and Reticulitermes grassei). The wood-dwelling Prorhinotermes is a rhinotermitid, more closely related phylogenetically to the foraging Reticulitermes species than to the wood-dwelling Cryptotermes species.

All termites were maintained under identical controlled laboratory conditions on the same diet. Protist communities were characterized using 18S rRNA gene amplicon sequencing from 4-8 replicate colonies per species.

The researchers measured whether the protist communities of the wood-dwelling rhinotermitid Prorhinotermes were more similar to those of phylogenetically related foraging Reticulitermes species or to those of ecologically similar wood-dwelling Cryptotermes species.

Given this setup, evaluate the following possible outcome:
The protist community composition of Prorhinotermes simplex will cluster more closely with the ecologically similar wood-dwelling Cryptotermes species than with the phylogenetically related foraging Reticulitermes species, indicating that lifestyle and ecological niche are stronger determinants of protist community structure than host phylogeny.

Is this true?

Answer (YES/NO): NO